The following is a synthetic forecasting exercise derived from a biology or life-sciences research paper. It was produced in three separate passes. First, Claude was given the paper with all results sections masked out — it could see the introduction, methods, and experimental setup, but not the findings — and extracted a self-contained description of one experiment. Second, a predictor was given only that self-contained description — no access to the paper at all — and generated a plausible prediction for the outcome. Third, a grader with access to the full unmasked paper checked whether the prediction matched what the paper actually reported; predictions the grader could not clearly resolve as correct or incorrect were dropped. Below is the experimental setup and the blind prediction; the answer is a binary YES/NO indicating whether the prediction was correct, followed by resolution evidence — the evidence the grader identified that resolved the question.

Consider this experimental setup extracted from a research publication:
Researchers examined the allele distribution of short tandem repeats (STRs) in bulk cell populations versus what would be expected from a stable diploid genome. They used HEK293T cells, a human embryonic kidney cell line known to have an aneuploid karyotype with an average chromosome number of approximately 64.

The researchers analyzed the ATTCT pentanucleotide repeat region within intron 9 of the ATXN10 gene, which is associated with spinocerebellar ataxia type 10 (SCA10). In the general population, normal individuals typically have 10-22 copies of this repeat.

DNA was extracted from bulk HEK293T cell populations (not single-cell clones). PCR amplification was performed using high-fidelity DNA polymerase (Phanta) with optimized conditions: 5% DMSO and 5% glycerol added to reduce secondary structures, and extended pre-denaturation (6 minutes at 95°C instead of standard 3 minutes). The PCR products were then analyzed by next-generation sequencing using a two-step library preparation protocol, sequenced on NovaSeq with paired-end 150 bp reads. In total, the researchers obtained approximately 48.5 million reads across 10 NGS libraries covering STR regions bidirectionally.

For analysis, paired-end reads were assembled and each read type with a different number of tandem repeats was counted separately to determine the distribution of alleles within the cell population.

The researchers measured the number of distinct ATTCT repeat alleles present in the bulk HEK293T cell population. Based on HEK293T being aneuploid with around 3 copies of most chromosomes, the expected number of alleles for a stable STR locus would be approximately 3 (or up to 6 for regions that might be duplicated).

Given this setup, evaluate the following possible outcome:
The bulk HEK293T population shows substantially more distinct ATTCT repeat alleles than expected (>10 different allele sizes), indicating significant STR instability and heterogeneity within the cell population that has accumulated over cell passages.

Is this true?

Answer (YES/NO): NO